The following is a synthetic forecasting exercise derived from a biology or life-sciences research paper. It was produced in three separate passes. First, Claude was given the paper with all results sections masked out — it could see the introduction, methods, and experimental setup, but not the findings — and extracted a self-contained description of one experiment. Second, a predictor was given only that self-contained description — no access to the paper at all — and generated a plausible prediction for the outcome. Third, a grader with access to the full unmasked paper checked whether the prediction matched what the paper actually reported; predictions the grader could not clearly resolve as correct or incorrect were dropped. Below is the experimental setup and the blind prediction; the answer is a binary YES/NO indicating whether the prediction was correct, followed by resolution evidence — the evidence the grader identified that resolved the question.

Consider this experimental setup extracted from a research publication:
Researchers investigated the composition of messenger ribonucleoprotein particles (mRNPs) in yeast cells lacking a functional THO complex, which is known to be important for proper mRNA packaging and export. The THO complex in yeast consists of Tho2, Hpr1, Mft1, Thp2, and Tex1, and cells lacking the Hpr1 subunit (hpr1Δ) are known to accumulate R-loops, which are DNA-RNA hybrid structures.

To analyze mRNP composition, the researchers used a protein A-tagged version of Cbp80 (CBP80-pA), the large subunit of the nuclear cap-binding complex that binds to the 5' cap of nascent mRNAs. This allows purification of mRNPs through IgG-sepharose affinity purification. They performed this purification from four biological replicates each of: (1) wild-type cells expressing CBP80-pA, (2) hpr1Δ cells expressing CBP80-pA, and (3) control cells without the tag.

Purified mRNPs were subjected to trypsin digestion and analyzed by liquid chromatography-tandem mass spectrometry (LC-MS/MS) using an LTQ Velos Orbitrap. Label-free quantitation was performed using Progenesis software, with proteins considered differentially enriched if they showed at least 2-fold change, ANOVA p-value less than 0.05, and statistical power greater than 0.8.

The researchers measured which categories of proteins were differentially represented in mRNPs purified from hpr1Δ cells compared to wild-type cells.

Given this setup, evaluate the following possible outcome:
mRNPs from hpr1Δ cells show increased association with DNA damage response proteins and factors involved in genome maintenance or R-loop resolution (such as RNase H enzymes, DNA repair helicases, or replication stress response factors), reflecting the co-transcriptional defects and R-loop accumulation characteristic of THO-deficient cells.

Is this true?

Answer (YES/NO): NO